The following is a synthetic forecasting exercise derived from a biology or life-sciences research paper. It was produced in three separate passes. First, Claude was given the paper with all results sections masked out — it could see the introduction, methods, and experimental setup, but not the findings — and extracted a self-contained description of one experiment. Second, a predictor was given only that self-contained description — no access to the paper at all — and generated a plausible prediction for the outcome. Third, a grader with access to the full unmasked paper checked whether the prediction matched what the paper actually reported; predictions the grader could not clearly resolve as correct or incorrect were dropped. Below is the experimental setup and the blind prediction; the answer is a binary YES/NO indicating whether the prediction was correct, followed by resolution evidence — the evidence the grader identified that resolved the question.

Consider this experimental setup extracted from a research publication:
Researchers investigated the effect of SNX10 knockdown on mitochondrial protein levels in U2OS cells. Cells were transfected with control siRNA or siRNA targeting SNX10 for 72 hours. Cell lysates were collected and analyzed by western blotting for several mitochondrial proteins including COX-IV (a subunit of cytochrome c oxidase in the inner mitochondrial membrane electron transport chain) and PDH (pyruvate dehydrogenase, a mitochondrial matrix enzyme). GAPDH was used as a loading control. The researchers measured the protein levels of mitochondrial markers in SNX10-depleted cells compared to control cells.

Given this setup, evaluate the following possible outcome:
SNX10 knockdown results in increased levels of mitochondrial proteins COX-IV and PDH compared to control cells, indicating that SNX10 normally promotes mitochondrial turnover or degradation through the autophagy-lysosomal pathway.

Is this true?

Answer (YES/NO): NO